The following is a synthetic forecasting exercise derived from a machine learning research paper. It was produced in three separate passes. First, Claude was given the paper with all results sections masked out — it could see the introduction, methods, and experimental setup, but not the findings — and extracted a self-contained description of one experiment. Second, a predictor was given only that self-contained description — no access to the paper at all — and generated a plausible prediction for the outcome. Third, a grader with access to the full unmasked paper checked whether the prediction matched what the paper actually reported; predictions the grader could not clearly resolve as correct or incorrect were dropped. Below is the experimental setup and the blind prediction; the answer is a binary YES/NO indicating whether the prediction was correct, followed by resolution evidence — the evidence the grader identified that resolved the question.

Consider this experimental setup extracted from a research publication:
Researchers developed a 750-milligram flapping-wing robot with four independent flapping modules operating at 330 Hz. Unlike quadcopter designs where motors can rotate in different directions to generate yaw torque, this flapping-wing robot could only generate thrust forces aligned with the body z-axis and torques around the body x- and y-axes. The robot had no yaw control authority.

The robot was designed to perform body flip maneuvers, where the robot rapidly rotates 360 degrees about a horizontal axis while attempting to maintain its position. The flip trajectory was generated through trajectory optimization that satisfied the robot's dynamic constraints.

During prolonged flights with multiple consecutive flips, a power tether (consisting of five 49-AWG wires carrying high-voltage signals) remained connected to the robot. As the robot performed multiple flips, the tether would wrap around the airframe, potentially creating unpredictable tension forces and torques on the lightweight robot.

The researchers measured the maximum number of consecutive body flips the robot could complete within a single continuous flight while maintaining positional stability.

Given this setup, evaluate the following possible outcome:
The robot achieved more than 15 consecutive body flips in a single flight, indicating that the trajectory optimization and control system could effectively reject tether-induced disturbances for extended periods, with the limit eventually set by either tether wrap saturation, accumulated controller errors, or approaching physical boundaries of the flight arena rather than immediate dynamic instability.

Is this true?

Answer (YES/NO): NO